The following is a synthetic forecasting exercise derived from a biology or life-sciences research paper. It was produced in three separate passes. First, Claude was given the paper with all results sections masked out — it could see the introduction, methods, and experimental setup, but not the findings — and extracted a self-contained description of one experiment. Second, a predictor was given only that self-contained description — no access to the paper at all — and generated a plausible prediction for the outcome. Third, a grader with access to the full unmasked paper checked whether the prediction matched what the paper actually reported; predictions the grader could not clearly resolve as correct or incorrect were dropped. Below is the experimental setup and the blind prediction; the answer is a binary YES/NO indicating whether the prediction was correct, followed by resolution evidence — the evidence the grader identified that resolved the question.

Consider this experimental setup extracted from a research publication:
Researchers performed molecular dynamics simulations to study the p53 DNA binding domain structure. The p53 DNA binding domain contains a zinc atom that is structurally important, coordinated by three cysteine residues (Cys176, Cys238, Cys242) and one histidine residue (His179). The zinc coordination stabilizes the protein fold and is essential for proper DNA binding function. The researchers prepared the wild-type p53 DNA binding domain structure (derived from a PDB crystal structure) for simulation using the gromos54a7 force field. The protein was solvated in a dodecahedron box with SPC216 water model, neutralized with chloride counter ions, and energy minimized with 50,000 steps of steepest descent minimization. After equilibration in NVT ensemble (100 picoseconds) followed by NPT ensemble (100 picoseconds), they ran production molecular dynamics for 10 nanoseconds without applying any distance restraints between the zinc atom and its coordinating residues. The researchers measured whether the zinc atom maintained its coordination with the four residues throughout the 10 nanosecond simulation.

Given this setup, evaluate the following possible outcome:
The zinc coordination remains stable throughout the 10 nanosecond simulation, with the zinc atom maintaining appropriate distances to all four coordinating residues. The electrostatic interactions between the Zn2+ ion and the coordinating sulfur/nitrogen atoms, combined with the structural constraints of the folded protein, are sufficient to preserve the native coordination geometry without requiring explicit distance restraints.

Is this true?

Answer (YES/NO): NO